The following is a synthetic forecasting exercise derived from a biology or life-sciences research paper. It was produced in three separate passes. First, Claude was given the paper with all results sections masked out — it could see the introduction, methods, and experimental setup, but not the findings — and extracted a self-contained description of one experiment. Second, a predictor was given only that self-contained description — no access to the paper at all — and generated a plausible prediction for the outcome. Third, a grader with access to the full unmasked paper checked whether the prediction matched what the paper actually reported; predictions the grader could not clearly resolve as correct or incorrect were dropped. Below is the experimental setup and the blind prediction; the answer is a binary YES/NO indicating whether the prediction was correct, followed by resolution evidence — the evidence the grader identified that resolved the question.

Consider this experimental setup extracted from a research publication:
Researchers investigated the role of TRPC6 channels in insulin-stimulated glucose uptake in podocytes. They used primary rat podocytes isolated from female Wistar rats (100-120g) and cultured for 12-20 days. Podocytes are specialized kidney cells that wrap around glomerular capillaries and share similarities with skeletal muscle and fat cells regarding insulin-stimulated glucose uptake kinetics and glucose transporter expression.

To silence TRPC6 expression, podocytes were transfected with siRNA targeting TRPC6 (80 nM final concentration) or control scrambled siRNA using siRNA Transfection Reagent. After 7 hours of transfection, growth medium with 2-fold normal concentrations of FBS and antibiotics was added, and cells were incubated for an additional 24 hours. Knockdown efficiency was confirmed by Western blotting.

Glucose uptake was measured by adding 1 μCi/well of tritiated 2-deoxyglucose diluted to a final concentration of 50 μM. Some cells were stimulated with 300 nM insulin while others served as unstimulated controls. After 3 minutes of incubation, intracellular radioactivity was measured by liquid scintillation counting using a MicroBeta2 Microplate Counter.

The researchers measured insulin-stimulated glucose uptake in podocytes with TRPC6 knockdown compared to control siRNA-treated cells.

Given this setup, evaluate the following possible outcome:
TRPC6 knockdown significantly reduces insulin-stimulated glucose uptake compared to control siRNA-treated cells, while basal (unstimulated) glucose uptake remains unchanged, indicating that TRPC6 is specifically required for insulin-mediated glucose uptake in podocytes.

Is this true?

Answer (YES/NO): YES